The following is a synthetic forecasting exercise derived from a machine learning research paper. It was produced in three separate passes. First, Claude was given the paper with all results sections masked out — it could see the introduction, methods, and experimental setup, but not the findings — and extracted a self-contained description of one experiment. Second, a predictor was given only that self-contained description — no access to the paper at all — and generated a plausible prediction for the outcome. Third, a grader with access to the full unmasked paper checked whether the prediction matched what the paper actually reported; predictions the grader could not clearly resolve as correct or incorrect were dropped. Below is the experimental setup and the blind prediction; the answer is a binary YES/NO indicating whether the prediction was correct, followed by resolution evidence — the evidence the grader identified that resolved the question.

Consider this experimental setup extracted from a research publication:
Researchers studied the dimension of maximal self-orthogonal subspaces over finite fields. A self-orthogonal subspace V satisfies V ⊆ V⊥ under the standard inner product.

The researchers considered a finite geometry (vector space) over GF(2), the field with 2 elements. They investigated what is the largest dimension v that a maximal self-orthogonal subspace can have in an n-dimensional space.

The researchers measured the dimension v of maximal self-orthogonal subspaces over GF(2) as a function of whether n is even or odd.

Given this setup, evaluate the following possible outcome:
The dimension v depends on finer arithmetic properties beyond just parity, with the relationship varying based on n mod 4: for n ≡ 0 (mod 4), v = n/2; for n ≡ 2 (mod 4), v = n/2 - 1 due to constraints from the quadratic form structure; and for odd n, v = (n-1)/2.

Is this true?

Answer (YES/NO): NO